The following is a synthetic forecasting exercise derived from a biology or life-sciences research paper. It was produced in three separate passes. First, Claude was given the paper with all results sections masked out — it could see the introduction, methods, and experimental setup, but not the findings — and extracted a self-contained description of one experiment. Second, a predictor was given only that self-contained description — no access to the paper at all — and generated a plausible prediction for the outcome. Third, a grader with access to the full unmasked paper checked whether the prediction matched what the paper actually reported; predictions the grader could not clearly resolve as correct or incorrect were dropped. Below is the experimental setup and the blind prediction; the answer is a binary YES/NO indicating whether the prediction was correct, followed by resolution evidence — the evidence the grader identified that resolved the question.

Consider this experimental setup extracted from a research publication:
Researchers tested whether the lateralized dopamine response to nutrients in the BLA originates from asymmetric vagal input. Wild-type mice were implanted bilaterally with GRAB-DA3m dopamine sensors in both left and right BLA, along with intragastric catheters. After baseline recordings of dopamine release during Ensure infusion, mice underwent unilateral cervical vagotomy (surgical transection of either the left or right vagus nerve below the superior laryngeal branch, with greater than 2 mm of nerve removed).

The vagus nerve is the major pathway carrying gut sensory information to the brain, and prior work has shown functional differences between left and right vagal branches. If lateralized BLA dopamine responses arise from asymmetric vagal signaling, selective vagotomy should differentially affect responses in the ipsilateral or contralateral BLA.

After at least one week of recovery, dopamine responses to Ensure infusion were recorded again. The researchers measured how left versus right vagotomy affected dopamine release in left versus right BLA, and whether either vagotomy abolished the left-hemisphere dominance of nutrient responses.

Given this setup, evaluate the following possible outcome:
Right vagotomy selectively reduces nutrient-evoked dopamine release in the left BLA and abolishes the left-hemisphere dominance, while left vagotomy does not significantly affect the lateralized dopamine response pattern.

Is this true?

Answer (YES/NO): NO